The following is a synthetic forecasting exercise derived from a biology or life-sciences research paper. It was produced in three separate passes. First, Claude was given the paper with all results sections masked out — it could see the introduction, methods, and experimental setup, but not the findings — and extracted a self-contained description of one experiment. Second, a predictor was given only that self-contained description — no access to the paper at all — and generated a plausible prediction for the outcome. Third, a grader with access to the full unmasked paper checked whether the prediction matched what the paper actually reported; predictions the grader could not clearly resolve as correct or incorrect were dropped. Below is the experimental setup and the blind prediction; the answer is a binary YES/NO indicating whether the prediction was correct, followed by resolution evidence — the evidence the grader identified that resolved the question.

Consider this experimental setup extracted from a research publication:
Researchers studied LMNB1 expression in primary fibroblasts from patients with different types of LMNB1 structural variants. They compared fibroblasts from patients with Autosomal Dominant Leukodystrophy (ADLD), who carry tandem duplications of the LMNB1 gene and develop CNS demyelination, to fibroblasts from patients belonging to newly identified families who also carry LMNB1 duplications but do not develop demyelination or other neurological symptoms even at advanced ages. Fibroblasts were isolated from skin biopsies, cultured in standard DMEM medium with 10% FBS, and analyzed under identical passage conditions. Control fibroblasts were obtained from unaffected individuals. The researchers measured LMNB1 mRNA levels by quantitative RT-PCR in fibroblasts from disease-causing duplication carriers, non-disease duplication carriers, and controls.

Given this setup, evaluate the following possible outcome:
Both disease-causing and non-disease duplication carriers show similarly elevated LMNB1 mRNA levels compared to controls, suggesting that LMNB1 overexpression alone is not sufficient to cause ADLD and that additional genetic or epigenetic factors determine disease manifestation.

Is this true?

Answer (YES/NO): YES